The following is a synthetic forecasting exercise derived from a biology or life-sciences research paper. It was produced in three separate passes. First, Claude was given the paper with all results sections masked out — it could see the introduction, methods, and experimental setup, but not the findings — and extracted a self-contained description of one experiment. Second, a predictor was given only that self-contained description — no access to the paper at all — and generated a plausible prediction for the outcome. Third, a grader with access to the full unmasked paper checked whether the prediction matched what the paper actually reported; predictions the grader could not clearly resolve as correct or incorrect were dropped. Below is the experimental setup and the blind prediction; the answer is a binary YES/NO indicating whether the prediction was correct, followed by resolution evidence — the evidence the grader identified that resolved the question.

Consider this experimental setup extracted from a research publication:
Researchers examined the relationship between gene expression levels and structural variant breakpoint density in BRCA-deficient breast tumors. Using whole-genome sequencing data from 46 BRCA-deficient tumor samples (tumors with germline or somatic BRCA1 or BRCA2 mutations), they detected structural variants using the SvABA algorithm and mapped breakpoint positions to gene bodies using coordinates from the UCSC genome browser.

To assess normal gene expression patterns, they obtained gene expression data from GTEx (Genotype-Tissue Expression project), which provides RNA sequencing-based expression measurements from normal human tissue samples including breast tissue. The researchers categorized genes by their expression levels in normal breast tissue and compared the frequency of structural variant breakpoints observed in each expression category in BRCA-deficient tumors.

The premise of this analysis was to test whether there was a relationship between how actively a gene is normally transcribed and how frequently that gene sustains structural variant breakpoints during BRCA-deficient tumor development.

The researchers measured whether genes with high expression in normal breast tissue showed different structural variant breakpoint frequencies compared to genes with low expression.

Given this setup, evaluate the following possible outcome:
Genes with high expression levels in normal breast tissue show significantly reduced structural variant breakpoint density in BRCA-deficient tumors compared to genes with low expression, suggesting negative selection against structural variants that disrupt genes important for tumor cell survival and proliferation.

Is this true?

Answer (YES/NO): NO